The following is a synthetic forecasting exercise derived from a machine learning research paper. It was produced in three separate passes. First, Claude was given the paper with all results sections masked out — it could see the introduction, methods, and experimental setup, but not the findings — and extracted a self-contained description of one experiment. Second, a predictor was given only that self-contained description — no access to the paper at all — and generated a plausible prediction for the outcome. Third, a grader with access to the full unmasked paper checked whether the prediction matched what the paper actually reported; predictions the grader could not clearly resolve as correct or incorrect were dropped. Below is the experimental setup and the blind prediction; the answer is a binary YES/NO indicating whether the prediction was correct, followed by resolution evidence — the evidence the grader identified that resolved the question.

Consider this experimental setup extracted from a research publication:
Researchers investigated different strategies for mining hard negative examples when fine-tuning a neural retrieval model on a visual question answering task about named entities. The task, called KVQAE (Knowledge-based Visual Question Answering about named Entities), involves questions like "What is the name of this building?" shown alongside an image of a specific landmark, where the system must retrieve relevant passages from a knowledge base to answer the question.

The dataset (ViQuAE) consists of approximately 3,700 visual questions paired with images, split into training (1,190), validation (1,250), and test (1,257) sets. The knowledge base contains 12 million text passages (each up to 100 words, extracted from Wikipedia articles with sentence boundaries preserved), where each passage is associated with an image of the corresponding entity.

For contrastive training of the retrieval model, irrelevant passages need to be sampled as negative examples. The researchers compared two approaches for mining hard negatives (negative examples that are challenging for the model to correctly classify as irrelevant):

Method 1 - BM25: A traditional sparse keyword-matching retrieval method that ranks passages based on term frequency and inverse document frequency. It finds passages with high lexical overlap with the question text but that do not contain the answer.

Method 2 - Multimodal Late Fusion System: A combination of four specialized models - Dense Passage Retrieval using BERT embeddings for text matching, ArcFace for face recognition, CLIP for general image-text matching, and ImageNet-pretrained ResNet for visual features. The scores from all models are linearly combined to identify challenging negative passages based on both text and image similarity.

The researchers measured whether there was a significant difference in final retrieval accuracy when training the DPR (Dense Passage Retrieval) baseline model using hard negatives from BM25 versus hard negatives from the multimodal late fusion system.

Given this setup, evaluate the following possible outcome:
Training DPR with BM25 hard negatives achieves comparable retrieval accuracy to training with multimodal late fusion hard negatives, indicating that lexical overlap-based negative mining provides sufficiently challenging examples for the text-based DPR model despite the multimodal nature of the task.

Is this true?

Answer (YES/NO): YES